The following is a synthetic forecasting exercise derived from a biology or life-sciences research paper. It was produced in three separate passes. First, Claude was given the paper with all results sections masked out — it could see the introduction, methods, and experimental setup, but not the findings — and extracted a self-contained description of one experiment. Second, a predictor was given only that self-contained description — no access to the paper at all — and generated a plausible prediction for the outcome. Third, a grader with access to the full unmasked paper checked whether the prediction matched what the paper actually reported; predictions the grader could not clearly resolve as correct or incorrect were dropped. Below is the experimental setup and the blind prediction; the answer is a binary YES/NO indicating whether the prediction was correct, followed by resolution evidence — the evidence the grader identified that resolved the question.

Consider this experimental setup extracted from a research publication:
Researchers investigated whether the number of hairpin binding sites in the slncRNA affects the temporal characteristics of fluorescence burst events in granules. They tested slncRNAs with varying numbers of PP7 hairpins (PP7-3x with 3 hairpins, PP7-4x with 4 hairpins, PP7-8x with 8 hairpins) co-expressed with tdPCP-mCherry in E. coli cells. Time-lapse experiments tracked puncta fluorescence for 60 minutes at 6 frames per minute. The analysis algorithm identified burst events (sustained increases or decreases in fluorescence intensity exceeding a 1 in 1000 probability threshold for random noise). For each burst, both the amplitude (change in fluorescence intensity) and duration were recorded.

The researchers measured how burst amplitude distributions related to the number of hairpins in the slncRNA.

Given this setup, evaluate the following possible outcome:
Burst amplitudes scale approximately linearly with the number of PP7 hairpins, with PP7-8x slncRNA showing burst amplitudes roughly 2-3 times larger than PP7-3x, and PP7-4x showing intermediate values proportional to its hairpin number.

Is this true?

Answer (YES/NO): NO